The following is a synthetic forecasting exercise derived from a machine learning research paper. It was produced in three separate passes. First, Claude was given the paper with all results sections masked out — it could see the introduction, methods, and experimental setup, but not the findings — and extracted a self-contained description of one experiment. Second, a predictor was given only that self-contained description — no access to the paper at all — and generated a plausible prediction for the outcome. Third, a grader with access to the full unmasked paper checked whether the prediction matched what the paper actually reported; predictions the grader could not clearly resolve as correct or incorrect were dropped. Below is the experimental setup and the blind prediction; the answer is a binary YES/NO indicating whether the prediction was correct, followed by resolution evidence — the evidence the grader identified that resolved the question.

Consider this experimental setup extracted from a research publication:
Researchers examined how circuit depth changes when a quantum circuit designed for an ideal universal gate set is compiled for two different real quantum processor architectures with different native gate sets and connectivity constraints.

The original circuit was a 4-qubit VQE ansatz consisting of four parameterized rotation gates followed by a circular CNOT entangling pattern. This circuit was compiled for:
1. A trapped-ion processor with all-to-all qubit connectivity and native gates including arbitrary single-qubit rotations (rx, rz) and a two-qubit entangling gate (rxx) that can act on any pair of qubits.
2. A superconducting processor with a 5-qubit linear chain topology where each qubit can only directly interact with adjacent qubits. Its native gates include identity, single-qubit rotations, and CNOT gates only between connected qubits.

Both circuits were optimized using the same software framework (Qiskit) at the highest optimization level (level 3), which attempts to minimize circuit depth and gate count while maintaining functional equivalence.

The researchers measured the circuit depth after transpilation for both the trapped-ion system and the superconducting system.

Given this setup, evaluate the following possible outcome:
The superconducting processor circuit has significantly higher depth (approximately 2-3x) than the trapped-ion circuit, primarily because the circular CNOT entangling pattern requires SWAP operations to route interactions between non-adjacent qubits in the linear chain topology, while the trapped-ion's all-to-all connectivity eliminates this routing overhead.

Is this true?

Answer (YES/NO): NO